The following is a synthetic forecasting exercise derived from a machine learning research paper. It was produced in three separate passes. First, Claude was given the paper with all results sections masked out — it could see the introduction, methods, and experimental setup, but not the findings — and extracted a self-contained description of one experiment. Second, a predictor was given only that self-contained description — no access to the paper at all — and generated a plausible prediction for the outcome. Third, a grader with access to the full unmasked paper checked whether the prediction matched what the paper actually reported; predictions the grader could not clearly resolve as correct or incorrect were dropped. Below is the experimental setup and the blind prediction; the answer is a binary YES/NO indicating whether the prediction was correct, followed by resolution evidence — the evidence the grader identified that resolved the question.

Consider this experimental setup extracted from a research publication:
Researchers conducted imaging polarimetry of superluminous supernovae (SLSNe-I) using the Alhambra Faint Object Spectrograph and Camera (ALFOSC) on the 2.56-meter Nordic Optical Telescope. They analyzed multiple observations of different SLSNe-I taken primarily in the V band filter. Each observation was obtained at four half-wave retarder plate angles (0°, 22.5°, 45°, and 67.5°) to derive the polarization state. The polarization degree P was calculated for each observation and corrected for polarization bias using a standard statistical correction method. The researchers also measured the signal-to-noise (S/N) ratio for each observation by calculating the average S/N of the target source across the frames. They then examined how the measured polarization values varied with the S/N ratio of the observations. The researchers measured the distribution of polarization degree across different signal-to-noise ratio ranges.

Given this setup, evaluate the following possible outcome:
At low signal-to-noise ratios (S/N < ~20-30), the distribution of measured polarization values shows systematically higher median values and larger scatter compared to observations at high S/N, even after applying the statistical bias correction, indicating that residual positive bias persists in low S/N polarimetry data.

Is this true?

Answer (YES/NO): NO